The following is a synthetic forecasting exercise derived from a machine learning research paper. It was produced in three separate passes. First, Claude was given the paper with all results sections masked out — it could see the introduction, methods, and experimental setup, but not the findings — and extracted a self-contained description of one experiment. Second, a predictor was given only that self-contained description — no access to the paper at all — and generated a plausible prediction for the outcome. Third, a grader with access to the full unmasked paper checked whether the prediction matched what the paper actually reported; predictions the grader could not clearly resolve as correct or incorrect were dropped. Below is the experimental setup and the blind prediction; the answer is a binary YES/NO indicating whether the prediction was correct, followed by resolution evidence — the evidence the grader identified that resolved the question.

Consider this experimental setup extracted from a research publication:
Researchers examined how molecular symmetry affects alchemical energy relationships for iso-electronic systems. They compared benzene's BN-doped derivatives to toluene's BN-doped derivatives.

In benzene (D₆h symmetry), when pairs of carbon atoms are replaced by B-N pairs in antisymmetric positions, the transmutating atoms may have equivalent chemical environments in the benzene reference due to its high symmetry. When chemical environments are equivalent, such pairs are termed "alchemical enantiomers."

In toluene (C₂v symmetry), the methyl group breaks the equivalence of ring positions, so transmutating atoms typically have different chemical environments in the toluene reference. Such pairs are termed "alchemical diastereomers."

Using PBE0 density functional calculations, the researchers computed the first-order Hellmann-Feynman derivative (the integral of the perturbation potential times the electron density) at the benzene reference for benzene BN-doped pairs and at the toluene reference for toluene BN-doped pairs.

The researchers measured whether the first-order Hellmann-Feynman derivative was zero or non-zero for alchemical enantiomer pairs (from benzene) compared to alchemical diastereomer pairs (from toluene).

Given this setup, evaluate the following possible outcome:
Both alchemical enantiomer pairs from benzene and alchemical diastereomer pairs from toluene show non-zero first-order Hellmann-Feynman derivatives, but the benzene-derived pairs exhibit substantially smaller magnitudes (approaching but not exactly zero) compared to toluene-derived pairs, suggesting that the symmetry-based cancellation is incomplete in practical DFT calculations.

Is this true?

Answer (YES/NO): NO